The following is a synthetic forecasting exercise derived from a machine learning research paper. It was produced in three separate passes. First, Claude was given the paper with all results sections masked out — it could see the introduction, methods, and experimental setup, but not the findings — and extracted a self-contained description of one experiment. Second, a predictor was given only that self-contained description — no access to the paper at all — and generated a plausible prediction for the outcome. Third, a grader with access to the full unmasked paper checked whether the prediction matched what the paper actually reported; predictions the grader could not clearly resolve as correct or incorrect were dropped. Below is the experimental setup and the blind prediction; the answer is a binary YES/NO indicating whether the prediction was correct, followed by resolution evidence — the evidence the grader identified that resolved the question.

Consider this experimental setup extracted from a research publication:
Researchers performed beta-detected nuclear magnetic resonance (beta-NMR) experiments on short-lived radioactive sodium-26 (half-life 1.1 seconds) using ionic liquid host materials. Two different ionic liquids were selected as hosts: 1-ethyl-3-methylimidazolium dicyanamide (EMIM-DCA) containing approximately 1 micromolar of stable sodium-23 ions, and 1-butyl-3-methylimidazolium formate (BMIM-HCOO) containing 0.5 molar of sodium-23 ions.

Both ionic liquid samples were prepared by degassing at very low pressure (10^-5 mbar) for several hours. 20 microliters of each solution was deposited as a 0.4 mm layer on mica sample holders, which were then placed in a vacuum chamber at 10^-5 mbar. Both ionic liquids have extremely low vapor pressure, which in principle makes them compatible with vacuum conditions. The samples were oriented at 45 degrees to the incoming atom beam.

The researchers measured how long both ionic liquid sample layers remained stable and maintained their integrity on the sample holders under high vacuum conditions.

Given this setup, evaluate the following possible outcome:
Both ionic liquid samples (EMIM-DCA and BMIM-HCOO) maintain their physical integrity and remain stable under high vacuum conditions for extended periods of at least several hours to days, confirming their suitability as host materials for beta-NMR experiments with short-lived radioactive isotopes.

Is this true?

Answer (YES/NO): YES